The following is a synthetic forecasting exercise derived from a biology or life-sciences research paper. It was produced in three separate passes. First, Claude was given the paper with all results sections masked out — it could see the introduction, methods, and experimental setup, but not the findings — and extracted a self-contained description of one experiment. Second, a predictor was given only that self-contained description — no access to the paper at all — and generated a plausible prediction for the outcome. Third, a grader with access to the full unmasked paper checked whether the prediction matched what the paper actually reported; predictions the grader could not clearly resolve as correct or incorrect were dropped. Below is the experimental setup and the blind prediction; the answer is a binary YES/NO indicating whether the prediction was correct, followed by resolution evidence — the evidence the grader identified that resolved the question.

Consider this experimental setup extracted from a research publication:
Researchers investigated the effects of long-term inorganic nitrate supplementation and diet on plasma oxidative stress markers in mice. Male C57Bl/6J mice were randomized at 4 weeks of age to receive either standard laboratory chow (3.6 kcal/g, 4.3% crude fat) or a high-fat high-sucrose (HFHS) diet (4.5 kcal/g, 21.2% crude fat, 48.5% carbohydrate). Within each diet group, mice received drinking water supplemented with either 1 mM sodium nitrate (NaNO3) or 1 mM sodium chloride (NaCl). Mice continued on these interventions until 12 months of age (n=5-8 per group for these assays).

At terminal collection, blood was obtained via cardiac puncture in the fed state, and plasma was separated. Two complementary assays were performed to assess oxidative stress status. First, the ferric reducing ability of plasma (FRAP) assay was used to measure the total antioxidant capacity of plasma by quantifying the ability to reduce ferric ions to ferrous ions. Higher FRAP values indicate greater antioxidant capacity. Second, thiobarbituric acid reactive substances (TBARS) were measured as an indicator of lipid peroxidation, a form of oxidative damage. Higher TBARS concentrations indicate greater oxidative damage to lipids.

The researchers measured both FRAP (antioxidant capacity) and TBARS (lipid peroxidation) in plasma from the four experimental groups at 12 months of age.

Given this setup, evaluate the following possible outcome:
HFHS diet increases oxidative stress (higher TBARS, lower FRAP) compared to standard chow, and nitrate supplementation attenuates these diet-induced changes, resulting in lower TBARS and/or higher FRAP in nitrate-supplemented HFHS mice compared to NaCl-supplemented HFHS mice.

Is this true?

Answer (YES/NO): NO